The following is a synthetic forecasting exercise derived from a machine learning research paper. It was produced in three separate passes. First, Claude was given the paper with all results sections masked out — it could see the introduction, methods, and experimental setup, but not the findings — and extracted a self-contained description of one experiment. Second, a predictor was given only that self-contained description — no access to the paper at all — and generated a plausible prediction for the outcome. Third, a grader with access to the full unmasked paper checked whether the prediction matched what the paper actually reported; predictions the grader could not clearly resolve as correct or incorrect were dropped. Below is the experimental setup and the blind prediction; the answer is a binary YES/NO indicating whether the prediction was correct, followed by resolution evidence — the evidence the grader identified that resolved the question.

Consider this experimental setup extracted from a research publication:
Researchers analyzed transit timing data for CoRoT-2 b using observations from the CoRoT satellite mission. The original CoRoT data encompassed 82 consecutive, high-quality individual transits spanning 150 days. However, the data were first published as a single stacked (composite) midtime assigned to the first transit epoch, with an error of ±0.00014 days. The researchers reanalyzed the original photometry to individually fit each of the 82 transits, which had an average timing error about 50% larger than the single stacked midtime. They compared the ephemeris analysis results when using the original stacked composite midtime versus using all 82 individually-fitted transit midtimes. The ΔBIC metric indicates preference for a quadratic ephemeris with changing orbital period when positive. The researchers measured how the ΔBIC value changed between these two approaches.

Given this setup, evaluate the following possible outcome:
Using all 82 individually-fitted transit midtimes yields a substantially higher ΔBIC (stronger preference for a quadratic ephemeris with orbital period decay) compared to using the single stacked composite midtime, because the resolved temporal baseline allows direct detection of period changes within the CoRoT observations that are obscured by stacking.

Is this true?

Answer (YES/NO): NO